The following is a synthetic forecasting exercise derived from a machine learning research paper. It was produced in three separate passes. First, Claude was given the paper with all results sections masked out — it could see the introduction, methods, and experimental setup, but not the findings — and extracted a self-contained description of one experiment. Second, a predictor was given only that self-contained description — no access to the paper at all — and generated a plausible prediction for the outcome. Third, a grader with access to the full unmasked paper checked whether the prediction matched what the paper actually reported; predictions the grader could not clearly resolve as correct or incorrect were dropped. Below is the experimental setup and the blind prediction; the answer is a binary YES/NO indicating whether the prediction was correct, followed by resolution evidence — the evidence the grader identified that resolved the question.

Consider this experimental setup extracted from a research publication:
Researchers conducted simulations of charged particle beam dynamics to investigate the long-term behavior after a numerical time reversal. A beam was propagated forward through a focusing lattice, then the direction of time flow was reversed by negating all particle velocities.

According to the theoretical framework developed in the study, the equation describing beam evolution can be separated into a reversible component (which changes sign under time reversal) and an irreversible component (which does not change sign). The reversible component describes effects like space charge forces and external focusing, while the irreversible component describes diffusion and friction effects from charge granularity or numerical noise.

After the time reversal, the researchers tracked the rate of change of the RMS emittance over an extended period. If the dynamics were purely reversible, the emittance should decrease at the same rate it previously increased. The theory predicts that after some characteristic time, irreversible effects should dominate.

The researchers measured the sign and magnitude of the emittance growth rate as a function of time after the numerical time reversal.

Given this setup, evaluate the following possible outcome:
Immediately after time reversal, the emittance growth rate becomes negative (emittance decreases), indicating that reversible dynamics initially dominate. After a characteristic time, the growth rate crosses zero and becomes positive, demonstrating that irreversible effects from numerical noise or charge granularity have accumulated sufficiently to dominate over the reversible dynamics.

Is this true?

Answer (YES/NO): YES